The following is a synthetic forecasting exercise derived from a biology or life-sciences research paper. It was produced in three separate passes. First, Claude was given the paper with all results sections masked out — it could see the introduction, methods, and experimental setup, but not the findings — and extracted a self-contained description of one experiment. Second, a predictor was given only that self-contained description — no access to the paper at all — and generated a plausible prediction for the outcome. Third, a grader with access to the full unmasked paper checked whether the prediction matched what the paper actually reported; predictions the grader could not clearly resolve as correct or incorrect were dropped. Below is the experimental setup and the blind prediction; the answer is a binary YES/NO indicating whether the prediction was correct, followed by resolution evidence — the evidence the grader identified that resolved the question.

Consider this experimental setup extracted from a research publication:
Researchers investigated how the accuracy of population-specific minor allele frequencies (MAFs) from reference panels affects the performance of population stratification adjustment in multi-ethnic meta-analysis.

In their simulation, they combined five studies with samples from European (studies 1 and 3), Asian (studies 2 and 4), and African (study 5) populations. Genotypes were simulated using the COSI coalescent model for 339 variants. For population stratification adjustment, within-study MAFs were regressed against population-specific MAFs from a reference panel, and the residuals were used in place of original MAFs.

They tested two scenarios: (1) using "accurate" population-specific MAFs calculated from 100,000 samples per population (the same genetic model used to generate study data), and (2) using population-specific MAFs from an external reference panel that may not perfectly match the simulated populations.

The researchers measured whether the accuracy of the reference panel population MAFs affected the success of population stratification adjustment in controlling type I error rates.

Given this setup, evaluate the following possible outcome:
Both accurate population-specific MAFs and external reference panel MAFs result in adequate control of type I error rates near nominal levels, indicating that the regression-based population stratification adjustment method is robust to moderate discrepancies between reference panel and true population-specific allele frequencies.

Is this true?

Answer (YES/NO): NO